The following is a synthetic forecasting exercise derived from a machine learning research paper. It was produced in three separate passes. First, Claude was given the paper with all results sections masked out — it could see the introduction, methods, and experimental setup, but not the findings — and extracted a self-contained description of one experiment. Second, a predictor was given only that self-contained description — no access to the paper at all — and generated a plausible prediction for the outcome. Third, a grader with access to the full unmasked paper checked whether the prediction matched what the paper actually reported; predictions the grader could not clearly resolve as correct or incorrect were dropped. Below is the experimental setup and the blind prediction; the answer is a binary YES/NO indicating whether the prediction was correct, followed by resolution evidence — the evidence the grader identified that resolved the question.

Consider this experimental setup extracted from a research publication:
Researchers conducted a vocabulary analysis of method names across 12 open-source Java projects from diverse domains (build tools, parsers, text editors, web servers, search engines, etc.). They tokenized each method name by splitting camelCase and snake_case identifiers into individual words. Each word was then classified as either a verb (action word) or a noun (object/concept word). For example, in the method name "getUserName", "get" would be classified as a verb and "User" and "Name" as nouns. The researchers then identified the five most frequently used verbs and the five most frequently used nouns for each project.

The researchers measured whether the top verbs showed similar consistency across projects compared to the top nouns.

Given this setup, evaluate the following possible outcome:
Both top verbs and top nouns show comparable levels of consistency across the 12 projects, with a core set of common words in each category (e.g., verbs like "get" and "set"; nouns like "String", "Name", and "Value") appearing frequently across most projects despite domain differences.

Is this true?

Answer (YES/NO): NO